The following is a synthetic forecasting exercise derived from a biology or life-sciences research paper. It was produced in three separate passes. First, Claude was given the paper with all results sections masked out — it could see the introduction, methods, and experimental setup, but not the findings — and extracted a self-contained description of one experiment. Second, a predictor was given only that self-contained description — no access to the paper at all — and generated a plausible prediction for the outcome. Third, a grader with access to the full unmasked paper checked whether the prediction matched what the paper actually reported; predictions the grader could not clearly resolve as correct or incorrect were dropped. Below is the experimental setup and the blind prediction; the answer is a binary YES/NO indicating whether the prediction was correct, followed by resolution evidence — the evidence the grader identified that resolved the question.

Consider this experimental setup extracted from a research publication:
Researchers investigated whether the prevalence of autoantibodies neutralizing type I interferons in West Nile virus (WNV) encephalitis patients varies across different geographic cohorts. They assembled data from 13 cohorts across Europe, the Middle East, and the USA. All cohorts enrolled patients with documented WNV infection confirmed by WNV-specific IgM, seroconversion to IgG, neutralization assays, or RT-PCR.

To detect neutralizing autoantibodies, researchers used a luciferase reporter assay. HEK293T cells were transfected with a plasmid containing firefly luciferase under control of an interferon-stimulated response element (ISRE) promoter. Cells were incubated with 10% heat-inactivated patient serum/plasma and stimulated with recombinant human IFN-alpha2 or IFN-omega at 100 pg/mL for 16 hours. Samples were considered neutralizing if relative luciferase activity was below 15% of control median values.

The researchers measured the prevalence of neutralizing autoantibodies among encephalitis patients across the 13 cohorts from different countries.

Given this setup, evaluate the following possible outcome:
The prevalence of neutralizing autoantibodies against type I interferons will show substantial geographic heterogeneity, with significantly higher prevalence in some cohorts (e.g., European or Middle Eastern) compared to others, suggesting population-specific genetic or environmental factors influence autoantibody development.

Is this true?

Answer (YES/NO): NO